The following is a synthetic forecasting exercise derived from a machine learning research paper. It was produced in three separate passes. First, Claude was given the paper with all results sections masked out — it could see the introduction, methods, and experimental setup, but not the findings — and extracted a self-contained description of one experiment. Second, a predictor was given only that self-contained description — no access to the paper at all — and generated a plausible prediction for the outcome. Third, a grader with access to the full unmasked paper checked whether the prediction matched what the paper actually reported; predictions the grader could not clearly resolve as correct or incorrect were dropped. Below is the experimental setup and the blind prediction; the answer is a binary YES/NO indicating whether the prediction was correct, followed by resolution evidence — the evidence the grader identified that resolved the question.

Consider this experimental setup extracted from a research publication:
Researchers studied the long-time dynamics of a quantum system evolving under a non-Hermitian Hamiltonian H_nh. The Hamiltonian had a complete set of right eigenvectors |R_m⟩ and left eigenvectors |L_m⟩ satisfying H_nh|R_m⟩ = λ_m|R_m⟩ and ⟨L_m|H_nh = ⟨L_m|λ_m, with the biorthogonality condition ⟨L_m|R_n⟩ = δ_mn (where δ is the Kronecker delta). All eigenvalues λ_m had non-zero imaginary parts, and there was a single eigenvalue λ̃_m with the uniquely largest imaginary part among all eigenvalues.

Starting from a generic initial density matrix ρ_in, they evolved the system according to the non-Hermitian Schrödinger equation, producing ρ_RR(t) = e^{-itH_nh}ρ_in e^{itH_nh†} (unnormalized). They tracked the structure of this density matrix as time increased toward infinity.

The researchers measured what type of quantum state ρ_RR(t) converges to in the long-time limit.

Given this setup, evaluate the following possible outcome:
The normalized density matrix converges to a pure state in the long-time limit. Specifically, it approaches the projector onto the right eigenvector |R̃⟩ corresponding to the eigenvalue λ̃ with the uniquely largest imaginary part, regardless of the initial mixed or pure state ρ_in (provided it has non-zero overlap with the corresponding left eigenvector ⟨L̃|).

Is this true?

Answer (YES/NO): YES